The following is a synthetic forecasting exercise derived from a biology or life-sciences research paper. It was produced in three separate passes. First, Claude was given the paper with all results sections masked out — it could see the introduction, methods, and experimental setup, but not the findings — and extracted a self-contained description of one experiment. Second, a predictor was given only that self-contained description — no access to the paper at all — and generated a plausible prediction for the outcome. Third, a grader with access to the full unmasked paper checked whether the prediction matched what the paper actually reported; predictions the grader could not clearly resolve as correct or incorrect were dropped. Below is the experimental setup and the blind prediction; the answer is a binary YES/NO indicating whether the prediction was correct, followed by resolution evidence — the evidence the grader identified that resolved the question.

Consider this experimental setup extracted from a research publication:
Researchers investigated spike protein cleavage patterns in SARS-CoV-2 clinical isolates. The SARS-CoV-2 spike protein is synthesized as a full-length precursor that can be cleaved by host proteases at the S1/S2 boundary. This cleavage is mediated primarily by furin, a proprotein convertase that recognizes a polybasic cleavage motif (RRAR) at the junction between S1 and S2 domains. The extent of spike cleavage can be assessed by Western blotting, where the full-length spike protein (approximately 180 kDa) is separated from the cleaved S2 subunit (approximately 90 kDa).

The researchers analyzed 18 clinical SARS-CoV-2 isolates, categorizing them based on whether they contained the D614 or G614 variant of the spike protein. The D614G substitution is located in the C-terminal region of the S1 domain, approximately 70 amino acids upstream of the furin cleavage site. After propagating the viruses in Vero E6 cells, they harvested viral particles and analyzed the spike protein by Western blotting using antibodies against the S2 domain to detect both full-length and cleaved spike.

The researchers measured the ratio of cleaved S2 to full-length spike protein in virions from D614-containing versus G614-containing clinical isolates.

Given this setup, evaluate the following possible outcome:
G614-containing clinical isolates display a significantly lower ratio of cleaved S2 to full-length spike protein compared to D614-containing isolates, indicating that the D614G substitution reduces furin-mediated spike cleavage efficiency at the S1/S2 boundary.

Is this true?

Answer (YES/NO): NO